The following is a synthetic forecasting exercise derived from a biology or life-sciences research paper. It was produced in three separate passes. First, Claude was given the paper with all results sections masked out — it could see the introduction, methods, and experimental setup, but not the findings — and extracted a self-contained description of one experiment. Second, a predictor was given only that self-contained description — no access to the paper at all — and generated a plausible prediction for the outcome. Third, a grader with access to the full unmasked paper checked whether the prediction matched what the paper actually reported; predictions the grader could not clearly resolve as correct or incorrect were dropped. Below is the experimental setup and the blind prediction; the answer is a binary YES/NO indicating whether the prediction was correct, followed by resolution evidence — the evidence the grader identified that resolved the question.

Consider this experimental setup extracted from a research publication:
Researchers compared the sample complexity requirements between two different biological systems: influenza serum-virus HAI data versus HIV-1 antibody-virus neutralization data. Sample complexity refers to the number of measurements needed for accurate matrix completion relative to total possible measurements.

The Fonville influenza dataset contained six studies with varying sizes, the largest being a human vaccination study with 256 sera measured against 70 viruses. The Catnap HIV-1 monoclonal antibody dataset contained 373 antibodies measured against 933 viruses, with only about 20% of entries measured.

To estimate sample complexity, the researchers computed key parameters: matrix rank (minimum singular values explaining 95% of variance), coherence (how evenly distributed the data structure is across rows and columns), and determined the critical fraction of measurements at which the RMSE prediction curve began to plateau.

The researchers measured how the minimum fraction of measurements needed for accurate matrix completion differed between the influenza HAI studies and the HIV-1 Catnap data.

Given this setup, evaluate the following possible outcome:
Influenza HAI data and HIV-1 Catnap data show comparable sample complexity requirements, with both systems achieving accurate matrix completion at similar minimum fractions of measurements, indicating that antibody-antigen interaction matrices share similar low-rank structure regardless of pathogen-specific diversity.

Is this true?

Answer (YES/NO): NO